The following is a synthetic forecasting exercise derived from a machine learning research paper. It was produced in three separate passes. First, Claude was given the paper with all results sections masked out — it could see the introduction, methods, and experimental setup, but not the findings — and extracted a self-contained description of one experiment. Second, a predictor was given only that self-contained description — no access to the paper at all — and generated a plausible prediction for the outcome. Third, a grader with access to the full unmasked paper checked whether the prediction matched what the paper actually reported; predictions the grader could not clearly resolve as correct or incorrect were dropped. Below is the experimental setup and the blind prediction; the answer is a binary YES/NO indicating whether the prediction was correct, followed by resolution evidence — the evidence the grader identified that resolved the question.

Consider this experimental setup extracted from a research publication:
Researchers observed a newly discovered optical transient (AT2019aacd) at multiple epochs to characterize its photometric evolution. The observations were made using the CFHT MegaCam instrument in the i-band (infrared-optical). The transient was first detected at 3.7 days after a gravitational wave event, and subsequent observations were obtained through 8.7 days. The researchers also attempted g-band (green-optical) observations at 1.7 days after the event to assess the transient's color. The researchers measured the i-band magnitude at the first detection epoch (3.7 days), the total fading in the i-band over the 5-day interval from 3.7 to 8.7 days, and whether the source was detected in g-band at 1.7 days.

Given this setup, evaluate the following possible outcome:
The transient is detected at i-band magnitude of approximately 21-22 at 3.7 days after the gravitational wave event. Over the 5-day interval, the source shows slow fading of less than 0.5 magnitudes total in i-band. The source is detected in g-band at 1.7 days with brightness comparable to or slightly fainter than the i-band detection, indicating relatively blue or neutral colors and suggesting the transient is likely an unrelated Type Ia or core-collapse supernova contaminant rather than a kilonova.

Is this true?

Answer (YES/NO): NO